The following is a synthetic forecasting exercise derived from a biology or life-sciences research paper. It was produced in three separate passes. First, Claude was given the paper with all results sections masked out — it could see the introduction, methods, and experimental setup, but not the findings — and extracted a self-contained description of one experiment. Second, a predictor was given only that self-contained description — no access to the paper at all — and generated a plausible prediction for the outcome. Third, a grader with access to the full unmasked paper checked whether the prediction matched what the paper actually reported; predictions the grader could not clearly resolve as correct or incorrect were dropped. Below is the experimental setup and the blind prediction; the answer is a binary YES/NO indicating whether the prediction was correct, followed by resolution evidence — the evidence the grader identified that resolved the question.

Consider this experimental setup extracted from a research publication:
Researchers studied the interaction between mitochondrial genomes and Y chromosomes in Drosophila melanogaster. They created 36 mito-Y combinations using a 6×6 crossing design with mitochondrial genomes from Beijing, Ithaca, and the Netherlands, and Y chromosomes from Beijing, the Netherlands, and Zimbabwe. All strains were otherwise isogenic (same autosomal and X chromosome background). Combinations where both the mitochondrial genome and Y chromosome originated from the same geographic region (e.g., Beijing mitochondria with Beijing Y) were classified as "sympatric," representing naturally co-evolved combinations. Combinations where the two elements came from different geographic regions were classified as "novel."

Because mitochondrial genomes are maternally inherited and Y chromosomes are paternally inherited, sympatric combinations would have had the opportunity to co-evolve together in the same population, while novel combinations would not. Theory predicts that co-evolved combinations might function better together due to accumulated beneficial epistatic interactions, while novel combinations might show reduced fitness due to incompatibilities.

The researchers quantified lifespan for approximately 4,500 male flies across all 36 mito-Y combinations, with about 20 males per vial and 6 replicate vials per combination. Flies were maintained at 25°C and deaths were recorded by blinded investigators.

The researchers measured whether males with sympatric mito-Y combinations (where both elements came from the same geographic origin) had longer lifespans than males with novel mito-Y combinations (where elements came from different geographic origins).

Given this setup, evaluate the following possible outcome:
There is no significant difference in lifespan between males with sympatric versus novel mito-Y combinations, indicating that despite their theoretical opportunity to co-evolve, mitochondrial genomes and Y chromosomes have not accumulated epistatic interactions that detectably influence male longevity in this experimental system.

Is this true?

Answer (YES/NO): YES